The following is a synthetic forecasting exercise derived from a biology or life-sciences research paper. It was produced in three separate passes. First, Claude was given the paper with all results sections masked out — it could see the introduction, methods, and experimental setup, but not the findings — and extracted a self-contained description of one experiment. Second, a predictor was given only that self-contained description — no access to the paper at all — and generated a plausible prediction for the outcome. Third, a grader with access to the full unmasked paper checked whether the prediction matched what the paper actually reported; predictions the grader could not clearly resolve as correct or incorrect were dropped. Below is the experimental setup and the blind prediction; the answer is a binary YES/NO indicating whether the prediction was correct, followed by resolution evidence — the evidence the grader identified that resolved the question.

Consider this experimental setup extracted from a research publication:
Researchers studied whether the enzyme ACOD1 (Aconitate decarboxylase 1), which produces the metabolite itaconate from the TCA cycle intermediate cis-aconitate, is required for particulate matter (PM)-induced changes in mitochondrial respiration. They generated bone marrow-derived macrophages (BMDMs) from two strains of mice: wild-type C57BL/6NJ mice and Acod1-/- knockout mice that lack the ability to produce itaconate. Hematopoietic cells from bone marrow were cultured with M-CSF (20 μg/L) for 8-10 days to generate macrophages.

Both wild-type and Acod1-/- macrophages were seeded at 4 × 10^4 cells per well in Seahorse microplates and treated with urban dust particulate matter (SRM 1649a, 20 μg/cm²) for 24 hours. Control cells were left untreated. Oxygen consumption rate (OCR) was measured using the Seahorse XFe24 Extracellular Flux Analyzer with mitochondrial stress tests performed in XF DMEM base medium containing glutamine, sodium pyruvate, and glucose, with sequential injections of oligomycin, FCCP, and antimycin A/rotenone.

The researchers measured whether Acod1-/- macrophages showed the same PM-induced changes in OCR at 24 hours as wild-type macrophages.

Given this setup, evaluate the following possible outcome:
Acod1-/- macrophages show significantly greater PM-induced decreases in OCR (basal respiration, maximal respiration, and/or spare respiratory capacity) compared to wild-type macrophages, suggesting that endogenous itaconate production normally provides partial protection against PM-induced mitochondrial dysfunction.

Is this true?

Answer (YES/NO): NO